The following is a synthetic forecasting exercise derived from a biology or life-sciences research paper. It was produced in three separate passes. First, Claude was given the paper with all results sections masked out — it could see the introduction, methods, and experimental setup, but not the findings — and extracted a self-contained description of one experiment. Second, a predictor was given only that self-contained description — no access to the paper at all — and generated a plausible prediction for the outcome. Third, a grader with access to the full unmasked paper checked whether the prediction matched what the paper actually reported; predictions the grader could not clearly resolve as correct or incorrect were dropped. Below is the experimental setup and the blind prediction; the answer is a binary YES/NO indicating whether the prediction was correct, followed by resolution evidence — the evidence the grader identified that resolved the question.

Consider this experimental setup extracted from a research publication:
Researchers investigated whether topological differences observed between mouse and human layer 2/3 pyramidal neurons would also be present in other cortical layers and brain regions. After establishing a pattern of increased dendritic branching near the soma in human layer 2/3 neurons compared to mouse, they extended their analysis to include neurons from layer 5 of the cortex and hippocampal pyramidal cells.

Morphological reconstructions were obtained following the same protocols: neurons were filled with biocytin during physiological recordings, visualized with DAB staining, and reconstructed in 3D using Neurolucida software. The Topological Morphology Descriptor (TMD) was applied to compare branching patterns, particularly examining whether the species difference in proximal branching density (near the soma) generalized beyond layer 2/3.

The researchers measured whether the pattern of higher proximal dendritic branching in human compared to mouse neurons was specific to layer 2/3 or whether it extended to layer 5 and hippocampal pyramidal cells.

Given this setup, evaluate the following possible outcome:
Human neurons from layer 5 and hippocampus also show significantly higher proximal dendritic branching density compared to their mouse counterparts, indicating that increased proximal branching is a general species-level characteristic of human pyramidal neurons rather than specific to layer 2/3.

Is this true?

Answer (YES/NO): YES